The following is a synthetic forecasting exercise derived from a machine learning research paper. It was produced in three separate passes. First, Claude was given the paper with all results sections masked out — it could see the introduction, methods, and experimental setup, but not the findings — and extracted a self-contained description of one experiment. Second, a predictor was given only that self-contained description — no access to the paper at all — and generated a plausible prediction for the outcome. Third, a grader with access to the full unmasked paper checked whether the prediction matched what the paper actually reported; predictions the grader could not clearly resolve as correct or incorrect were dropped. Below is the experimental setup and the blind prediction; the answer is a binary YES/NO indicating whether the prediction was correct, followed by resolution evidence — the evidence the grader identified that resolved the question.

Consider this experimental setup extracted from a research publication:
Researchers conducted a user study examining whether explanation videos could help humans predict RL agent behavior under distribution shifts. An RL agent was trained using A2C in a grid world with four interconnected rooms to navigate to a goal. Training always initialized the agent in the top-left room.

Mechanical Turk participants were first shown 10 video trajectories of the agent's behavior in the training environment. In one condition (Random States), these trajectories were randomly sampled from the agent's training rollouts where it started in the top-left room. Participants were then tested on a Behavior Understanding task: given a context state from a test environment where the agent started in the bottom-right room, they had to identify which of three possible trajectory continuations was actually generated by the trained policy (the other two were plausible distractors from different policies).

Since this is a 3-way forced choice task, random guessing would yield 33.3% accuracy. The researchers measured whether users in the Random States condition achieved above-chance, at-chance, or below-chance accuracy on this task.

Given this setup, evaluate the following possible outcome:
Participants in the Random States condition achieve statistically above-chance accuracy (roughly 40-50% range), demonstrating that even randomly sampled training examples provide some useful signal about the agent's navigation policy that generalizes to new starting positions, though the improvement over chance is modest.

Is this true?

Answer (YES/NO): NO